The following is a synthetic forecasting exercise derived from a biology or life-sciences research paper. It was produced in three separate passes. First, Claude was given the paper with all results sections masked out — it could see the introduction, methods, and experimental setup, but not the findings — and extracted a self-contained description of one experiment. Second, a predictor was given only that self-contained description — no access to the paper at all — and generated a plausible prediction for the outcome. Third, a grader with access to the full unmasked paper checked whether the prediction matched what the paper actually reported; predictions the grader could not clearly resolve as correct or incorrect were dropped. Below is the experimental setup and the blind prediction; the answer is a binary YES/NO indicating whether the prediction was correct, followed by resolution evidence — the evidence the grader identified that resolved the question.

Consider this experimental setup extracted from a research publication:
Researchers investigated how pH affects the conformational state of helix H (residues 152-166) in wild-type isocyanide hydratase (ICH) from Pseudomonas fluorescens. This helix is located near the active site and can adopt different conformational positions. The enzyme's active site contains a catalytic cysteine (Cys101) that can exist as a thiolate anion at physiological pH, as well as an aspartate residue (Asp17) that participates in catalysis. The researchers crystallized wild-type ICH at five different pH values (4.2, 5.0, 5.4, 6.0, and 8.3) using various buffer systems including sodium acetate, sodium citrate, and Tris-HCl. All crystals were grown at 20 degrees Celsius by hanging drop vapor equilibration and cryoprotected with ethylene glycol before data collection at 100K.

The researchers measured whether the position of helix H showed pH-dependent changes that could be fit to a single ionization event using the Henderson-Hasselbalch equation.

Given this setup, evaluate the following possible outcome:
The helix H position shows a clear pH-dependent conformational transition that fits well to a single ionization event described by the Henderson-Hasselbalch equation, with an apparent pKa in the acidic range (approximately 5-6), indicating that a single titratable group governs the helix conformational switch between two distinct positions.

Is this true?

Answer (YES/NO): YES